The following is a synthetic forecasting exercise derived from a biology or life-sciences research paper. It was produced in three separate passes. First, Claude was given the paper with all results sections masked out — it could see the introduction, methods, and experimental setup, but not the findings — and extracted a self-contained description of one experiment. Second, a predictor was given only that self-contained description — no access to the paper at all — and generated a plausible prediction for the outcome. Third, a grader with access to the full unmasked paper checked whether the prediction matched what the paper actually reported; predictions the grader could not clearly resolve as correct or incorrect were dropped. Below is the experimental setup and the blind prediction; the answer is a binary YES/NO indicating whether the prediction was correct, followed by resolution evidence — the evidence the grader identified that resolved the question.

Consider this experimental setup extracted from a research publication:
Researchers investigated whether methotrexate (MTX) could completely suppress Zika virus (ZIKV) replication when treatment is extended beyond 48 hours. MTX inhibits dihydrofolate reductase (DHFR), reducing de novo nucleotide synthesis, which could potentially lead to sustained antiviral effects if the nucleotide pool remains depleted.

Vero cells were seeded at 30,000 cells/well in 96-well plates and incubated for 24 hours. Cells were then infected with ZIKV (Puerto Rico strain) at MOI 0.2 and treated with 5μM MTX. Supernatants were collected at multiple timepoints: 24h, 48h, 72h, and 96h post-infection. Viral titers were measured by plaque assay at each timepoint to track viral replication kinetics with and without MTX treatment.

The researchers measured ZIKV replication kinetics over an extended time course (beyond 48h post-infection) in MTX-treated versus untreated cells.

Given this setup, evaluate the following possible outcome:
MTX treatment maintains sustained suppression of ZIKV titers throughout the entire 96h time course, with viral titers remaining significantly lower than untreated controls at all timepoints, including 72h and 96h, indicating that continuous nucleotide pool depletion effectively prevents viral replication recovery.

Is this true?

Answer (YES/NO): NO